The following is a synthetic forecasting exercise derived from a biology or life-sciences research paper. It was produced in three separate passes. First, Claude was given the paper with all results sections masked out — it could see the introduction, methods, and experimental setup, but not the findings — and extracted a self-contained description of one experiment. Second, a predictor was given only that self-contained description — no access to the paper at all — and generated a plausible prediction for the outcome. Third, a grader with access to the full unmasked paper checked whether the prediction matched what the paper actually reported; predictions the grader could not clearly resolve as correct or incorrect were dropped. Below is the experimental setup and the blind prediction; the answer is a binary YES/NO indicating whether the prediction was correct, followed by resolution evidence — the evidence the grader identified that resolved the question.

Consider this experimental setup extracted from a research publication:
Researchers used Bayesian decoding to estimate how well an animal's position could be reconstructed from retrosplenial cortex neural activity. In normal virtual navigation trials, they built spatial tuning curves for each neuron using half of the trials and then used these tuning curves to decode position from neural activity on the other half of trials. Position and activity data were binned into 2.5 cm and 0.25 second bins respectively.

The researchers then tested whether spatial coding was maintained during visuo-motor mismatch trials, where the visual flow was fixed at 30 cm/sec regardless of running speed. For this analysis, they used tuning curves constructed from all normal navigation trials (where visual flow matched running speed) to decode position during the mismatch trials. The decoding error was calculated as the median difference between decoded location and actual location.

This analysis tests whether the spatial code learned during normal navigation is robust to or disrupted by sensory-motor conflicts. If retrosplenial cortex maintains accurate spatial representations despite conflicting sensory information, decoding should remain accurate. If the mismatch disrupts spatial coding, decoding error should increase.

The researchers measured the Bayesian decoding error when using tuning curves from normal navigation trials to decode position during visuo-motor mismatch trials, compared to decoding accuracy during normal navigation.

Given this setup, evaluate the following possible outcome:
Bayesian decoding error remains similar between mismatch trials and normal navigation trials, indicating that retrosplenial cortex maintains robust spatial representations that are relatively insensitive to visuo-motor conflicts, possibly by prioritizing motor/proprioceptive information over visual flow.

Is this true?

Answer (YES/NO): NO